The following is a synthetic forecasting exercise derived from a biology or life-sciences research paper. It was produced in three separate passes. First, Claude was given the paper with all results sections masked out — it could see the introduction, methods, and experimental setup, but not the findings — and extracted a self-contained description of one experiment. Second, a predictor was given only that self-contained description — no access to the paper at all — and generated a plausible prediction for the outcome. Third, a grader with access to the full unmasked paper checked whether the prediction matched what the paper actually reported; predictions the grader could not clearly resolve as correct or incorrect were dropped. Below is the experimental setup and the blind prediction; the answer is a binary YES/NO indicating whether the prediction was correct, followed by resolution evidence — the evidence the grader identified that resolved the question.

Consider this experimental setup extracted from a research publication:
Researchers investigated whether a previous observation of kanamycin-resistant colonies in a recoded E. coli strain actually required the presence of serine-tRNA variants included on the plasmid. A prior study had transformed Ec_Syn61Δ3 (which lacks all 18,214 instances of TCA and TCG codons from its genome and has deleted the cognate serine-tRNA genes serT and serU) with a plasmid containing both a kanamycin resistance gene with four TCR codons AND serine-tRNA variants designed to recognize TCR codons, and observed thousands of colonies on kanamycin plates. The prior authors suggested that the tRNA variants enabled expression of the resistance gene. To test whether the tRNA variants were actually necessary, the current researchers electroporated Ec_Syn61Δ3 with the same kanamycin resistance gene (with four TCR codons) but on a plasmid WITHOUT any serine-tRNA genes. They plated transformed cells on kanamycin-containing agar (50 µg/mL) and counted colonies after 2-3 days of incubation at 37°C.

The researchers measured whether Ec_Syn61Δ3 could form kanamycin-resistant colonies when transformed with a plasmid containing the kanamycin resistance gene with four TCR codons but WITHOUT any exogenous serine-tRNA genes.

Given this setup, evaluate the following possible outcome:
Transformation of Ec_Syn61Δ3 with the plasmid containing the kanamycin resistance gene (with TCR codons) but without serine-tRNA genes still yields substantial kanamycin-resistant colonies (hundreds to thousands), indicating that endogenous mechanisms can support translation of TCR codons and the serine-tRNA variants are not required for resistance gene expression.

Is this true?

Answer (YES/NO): YES